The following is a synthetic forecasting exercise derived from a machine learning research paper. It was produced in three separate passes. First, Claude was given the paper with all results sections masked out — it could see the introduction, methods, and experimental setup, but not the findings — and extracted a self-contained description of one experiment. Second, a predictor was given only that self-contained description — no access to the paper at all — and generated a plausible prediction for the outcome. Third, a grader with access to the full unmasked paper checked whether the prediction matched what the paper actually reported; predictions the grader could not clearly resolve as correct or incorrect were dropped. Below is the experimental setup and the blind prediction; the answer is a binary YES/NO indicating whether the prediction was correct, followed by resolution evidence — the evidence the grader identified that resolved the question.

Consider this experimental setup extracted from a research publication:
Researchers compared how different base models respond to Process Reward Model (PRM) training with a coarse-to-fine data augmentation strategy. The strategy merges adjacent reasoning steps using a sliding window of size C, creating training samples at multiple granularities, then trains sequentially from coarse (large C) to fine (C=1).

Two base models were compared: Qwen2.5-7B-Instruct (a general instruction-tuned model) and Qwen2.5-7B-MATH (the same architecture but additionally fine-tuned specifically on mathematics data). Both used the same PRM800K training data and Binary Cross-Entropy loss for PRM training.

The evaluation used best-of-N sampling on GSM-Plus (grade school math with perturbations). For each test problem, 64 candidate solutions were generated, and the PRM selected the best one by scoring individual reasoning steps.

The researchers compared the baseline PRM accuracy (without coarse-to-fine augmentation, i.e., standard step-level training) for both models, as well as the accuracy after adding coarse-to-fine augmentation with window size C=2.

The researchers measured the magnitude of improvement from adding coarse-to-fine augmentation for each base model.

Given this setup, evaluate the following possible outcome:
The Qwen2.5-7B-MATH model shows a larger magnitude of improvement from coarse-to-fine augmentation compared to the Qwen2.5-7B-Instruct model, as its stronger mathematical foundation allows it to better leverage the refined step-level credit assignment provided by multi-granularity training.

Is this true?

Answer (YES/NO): YES